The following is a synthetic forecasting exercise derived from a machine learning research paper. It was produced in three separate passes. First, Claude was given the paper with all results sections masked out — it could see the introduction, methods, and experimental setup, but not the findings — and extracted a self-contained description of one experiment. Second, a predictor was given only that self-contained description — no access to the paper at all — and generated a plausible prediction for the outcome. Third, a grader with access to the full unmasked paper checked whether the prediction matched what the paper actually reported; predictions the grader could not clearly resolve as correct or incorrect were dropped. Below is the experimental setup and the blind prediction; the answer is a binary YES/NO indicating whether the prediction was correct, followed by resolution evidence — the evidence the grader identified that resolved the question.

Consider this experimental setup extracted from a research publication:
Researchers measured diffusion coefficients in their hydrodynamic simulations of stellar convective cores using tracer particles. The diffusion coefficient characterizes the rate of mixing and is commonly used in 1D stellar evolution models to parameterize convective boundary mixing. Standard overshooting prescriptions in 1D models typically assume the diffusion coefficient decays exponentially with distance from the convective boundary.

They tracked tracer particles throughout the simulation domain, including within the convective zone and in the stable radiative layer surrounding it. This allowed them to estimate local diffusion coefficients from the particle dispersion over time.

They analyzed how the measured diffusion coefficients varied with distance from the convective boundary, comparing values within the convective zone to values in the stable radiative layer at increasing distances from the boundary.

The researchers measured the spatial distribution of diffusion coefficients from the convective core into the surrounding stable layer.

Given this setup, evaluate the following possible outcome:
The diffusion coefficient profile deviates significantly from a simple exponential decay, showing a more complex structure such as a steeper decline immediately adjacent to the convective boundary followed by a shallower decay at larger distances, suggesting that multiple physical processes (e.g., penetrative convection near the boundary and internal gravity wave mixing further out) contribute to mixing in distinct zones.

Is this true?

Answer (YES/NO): YES